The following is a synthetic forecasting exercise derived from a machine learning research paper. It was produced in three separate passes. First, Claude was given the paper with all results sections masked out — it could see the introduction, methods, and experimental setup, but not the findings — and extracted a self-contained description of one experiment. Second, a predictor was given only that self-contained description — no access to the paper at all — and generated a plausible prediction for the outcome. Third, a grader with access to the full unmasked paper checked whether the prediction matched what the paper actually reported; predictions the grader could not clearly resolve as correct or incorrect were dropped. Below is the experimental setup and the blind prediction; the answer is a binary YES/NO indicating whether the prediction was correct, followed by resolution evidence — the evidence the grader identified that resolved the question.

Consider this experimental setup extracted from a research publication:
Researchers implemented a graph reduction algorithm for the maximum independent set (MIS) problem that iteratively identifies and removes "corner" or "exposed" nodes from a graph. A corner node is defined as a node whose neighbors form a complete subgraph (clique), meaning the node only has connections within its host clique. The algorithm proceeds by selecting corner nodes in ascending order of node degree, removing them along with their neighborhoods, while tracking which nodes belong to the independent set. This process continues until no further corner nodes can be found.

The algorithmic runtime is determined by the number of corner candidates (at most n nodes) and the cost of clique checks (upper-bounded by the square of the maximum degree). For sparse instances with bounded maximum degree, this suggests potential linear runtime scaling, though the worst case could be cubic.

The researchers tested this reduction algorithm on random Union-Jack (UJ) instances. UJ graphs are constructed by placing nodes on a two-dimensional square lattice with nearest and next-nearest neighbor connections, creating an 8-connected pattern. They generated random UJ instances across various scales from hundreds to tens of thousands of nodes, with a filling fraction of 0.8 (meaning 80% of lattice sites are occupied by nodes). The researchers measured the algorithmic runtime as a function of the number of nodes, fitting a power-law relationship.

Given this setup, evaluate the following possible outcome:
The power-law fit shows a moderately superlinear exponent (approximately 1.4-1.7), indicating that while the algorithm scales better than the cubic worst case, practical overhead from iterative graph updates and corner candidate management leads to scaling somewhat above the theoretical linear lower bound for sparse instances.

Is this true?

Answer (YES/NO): NO